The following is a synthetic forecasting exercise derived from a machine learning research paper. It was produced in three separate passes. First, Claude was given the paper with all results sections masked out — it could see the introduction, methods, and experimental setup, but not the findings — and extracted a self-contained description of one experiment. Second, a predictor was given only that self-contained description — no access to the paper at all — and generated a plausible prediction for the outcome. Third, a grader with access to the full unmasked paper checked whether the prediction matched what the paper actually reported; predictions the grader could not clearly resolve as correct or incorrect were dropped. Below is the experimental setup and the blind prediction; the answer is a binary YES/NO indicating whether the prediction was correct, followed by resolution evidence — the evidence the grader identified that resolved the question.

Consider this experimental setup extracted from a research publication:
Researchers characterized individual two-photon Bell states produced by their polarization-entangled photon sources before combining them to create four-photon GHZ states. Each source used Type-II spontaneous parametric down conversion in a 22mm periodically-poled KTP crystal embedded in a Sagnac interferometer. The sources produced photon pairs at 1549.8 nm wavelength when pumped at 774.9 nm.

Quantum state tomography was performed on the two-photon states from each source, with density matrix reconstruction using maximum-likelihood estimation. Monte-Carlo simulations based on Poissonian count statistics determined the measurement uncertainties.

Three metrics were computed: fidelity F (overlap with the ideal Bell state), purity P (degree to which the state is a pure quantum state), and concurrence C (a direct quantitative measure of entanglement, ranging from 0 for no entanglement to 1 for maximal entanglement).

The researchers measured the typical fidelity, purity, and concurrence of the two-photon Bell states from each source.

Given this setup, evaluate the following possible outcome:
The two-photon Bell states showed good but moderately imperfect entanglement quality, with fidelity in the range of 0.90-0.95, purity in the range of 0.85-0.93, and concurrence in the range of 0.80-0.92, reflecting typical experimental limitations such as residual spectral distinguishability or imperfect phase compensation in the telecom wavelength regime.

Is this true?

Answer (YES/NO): NO